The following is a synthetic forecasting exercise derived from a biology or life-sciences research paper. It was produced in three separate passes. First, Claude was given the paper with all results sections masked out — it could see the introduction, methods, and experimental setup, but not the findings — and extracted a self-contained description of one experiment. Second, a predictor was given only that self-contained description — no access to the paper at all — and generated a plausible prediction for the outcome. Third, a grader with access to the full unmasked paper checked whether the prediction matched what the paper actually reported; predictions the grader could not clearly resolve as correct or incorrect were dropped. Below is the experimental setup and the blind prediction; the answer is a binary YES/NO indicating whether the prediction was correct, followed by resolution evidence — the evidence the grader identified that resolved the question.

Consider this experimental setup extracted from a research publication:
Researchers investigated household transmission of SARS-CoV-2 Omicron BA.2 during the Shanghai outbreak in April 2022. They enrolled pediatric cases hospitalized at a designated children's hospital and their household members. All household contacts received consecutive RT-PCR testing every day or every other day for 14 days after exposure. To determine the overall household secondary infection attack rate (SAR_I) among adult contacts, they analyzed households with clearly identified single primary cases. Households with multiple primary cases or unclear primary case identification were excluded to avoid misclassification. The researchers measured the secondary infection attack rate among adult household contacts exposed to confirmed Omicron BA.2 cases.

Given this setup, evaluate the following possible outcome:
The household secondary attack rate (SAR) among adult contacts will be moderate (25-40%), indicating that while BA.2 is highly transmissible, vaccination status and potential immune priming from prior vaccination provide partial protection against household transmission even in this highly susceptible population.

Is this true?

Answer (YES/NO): NO